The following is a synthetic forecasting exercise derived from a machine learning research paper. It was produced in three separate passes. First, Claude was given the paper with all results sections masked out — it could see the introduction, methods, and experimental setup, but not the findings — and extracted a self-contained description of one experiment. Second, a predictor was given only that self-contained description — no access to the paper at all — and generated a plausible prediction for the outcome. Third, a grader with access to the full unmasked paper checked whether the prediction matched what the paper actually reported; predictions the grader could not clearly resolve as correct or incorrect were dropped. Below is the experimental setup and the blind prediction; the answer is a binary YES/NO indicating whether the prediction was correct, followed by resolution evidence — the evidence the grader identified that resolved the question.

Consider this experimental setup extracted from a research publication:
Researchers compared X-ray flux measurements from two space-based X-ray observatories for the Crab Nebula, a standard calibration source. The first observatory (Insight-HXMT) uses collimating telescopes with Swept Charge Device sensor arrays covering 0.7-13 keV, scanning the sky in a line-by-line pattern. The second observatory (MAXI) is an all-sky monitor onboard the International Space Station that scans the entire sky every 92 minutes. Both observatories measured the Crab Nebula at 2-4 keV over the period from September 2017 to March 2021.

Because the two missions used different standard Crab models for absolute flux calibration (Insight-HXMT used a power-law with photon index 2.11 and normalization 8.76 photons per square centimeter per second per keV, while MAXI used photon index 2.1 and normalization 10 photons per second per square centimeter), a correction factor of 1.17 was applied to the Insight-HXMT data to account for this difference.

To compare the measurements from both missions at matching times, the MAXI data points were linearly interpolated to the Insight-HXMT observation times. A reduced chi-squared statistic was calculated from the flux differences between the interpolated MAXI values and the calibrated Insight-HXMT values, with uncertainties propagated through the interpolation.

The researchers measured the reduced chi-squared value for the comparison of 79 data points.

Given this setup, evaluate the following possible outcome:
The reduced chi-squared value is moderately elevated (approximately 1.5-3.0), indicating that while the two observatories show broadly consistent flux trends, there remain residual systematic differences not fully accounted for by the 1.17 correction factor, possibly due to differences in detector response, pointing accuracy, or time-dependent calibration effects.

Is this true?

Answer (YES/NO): NO